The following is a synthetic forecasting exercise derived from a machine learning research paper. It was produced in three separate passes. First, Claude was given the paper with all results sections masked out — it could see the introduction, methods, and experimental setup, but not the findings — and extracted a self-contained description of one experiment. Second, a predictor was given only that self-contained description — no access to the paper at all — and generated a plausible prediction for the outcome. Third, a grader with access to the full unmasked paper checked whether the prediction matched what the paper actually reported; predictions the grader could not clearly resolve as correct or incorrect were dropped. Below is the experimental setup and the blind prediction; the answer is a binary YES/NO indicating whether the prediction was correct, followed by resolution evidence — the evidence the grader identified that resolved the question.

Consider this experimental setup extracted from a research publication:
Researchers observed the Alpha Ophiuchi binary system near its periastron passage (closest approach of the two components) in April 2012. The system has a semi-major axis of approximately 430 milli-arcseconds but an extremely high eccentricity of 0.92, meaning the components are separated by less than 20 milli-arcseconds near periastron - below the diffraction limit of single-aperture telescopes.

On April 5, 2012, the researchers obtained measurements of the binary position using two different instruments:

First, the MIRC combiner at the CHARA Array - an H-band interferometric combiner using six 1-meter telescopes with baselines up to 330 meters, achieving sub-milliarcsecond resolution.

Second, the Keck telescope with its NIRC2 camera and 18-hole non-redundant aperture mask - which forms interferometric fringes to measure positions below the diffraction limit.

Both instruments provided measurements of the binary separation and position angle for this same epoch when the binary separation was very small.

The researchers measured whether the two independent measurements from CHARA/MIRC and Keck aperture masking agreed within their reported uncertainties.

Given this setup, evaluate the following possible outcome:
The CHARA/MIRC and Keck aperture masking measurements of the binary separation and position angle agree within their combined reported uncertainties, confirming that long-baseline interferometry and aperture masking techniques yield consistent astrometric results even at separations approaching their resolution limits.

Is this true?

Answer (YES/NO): YES